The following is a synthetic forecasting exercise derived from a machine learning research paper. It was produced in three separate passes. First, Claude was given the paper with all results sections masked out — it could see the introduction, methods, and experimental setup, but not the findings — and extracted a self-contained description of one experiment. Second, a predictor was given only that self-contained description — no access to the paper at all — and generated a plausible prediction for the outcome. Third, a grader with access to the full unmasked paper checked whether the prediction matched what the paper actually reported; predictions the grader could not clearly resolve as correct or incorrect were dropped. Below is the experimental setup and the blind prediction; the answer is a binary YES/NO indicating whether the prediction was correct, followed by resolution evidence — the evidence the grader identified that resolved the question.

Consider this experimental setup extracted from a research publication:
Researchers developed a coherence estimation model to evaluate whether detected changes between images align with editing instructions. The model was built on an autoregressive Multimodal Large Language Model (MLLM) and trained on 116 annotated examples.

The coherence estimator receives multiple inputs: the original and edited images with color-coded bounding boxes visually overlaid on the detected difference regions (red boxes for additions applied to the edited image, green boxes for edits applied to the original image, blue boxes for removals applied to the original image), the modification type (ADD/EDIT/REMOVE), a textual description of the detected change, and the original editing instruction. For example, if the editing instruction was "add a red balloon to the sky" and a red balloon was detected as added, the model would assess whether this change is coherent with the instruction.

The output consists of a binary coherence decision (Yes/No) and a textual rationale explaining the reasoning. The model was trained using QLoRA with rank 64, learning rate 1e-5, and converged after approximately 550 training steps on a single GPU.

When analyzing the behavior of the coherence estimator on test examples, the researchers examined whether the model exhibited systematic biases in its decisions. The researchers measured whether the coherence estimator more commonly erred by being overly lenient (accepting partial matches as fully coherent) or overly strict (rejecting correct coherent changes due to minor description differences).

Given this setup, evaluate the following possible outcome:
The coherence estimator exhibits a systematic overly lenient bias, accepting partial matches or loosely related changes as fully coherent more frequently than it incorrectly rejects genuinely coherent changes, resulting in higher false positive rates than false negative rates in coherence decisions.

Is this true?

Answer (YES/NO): NO